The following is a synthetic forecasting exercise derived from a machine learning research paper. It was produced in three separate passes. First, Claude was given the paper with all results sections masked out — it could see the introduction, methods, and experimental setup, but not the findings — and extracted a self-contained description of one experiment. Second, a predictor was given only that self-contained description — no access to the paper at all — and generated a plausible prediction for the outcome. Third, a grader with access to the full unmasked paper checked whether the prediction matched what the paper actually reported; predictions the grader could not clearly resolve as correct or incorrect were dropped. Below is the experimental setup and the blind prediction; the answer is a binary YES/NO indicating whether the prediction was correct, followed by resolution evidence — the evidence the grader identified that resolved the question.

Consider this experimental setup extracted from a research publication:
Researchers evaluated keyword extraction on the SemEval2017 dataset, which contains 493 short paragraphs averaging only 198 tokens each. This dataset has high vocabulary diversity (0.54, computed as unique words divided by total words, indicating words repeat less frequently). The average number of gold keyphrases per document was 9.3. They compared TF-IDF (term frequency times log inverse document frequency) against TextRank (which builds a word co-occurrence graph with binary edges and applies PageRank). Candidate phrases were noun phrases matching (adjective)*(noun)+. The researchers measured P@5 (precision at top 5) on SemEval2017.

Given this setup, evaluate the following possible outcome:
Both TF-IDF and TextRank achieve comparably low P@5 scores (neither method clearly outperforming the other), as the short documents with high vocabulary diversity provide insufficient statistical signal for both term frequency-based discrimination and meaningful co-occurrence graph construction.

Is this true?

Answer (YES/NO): NO